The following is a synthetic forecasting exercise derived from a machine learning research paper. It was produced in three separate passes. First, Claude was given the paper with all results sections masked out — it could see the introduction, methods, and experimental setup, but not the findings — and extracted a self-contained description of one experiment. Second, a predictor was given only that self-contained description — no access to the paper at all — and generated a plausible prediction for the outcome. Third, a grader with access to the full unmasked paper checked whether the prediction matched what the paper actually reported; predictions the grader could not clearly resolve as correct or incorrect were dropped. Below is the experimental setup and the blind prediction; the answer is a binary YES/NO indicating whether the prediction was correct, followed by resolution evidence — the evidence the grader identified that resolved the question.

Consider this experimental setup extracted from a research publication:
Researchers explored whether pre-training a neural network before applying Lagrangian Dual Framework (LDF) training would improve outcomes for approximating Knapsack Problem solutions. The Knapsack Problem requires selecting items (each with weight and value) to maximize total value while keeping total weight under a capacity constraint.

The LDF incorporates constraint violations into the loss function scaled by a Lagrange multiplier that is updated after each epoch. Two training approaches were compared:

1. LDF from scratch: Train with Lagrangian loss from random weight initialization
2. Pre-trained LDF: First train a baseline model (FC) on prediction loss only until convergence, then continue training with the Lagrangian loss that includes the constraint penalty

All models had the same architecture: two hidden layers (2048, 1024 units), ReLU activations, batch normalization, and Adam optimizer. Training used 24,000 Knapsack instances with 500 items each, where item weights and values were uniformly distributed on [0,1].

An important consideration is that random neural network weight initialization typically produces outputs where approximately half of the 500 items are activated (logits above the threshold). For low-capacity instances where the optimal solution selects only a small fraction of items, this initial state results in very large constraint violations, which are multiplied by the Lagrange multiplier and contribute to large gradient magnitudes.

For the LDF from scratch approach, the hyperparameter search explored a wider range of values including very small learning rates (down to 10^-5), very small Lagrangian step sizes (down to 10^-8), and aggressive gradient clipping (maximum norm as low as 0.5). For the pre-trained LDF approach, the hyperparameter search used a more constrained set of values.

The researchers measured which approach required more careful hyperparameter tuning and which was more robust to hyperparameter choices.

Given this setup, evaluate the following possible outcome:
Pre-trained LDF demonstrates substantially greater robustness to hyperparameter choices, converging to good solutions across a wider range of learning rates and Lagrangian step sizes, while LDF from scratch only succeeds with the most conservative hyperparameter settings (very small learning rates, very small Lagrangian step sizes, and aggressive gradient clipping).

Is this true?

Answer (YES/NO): YES